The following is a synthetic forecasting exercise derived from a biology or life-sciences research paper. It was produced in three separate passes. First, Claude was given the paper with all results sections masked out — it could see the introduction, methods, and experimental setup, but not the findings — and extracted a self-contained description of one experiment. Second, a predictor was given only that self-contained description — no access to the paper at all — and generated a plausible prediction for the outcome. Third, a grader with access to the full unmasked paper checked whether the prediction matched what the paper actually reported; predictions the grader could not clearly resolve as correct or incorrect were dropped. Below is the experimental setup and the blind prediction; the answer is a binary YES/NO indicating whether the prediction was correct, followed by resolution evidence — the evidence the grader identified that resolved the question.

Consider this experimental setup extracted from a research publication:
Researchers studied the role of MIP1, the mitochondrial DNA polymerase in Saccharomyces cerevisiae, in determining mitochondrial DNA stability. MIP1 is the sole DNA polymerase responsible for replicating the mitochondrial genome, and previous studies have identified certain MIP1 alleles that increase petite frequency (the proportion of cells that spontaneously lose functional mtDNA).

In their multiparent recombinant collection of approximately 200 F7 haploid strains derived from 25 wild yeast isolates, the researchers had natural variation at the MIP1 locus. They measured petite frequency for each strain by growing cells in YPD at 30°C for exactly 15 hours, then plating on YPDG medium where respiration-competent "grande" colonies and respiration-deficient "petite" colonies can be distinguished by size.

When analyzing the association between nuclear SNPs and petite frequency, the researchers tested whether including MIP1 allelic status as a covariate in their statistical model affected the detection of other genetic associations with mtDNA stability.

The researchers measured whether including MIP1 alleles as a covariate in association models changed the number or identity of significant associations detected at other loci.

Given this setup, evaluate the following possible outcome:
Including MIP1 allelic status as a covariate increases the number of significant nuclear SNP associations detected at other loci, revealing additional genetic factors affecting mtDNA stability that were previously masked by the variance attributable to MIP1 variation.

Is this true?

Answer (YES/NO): YES